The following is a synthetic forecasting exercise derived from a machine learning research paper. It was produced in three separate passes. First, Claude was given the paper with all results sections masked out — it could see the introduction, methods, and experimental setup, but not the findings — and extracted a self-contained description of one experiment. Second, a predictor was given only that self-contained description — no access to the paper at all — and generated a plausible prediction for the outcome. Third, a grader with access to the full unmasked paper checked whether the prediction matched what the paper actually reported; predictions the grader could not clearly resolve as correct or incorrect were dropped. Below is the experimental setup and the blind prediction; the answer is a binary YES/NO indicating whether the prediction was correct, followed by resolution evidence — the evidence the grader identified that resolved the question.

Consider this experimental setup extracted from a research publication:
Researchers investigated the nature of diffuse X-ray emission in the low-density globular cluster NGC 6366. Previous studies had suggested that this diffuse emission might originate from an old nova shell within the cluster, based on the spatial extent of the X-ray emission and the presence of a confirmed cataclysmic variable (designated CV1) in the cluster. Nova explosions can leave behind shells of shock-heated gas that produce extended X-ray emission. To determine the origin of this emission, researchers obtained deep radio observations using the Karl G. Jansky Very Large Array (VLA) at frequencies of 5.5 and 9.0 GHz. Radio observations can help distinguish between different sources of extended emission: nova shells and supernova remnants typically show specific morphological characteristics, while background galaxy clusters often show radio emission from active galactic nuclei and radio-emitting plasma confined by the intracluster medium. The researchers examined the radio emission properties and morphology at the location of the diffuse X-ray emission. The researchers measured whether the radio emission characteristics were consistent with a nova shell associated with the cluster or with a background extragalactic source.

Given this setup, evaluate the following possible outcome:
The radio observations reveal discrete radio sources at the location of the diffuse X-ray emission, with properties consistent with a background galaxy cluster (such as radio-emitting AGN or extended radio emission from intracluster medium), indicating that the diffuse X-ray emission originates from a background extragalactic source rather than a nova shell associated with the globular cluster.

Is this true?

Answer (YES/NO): YES